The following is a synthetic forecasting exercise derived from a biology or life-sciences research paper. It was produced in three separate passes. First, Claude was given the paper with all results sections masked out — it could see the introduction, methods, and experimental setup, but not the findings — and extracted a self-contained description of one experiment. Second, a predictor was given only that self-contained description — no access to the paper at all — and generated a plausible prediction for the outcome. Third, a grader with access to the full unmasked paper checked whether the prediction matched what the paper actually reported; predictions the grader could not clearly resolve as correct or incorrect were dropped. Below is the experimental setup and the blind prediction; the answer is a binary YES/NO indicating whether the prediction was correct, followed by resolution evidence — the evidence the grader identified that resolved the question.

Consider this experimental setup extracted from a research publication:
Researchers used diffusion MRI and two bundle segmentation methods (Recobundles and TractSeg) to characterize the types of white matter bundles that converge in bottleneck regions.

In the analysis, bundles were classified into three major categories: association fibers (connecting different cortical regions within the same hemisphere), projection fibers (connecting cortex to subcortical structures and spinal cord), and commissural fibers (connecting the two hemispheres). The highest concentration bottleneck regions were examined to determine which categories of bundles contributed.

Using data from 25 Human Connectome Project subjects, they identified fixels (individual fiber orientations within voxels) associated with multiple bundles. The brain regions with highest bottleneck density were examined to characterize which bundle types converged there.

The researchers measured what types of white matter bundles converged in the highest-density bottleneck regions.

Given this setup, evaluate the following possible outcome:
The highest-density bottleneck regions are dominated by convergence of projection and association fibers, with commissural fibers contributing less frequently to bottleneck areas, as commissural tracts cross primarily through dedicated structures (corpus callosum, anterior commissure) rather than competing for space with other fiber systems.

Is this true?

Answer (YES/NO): NO